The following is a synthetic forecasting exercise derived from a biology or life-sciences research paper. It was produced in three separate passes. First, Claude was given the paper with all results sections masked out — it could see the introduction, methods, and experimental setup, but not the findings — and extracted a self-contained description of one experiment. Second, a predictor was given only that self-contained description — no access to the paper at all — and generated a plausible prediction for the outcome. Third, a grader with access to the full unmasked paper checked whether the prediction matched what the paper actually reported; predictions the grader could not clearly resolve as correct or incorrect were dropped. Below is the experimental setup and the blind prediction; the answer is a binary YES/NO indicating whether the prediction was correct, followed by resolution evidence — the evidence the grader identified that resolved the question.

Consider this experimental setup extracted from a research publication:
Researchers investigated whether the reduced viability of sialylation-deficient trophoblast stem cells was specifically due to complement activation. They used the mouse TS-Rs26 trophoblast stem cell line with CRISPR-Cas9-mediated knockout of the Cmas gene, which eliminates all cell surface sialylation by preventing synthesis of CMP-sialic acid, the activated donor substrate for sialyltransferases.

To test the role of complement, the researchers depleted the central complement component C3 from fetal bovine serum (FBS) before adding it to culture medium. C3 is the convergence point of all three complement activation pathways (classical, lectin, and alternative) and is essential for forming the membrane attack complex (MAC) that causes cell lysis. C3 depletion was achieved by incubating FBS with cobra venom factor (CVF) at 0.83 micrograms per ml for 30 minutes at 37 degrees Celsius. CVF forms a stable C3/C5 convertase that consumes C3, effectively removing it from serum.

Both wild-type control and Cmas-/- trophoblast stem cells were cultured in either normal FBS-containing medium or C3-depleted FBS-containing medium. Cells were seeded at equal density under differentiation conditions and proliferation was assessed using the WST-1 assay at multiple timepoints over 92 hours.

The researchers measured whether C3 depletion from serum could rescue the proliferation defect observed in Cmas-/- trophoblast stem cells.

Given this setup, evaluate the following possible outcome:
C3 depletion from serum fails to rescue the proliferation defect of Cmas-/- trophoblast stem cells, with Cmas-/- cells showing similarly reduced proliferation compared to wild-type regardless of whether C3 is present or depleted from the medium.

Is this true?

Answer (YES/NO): NO